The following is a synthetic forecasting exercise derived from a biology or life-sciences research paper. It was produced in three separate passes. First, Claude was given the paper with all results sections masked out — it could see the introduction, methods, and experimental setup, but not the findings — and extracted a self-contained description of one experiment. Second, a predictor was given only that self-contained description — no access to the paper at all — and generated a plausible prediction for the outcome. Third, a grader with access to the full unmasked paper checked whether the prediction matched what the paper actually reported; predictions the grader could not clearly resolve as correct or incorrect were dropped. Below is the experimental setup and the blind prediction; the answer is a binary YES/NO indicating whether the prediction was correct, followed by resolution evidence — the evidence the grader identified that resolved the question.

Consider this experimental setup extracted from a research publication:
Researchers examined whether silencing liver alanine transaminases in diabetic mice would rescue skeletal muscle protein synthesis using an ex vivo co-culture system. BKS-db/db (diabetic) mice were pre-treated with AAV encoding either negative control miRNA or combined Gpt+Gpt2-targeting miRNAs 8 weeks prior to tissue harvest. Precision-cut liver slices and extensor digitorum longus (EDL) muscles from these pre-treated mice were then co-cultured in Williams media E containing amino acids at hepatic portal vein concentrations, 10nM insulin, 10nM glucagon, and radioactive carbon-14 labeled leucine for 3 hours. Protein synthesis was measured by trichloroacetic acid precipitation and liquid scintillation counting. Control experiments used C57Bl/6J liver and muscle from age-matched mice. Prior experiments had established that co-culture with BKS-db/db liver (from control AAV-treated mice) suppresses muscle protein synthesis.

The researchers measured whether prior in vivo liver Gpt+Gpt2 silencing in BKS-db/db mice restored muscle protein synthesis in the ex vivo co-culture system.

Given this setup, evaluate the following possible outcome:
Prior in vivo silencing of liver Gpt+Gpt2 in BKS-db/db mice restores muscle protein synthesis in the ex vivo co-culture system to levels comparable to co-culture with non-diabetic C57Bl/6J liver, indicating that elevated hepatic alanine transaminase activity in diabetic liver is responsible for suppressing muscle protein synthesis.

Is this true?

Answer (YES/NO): YES